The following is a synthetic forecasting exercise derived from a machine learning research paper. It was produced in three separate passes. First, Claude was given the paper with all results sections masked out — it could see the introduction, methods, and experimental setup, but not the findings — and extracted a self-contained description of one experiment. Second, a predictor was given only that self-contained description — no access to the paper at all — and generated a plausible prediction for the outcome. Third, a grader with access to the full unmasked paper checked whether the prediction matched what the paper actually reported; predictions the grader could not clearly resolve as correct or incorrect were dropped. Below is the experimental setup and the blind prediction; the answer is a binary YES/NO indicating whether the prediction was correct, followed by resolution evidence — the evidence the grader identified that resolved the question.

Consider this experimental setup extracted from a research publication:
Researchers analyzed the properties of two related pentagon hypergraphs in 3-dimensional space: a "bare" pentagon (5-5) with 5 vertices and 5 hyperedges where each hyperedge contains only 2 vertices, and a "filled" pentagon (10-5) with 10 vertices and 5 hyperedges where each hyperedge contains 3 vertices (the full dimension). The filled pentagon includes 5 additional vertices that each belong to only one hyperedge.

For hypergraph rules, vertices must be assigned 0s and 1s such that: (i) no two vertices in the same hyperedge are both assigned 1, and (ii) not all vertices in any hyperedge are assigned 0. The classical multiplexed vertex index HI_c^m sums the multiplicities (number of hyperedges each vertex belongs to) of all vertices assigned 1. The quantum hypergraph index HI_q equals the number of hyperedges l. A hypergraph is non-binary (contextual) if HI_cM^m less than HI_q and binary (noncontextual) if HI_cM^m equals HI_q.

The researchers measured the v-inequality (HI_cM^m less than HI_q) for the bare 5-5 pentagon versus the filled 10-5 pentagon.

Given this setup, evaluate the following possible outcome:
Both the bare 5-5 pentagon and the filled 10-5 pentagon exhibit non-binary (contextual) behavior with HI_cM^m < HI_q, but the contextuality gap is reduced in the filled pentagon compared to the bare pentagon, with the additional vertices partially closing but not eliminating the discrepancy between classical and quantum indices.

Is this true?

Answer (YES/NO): NO